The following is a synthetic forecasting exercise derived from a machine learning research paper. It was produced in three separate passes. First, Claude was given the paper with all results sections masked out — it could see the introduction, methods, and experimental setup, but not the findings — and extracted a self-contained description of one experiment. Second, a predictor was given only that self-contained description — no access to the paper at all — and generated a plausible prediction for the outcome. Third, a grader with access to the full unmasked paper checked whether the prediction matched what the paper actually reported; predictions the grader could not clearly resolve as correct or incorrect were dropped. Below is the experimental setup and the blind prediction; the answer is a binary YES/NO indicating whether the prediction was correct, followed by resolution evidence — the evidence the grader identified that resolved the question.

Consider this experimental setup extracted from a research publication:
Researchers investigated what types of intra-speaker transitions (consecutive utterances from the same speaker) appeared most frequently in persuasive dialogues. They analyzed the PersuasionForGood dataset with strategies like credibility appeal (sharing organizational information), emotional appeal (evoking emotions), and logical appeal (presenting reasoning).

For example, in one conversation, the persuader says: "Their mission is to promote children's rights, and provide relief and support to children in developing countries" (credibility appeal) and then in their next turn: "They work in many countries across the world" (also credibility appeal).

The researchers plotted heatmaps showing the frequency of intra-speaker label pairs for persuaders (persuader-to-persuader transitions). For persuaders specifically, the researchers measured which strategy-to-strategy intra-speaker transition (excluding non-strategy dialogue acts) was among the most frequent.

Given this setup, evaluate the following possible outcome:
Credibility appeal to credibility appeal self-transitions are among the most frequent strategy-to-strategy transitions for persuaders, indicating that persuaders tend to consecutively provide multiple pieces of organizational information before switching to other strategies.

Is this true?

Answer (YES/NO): YES